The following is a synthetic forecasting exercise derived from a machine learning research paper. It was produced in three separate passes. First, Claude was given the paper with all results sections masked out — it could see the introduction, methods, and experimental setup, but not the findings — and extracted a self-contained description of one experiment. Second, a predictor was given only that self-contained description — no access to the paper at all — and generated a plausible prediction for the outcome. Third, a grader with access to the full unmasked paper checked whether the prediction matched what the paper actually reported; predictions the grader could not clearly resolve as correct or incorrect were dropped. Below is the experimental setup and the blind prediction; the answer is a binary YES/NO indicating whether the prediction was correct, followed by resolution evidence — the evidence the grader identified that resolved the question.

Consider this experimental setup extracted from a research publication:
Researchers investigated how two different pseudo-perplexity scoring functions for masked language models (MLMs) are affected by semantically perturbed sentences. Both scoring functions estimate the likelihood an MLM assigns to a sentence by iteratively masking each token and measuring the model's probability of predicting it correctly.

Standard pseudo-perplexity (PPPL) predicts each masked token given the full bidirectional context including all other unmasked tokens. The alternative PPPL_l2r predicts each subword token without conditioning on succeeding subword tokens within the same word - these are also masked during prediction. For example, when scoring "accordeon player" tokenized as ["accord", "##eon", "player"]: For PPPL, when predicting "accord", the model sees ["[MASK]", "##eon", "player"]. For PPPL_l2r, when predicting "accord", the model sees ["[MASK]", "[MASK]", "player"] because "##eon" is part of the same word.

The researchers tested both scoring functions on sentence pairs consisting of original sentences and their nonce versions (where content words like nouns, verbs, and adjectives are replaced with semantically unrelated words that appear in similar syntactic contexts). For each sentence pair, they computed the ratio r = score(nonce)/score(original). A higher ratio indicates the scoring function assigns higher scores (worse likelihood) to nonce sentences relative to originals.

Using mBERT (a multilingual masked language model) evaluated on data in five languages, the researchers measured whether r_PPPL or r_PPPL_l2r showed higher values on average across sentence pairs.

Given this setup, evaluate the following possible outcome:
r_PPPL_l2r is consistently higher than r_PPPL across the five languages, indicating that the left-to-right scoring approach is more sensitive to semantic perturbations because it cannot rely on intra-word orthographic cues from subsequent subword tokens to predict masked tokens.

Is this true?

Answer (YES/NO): NO